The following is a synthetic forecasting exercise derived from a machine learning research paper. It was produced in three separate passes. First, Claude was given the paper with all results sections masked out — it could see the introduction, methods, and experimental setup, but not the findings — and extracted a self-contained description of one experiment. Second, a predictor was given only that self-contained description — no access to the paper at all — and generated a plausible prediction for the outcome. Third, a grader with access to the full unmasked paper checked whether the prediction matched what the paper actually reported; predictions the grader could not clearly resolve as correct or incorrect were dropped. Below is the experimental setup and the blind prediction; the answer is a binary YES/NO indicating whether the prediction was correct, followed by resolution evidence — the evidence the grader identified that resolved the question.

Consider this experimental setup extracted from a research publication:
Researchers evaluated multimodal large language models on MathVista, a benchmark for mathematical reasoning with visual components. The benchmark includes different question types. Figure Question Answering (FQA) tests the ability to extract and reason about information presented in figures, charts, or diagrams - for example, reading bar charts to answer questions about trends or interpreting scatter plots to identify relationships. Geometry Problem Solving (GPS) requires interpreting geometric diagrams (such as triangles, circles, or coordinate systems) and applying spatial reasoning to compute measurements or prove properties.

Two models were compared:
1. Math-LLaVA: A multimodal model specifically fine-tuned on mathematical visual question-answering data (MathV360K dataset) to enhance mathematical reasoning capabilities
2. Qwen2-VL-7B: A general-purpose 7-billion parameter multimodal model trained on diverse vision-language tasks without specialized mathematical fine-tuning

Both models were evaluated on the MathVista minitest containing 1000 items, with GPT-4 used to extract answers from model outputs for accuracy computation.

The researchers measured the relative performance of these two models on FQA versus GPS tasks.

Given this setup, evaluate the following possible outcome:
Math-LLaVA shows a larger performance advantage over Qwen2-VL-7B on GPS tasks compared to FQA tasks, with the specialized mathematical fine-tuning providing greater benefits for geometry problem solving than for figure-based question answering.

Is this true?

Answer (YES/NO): YES